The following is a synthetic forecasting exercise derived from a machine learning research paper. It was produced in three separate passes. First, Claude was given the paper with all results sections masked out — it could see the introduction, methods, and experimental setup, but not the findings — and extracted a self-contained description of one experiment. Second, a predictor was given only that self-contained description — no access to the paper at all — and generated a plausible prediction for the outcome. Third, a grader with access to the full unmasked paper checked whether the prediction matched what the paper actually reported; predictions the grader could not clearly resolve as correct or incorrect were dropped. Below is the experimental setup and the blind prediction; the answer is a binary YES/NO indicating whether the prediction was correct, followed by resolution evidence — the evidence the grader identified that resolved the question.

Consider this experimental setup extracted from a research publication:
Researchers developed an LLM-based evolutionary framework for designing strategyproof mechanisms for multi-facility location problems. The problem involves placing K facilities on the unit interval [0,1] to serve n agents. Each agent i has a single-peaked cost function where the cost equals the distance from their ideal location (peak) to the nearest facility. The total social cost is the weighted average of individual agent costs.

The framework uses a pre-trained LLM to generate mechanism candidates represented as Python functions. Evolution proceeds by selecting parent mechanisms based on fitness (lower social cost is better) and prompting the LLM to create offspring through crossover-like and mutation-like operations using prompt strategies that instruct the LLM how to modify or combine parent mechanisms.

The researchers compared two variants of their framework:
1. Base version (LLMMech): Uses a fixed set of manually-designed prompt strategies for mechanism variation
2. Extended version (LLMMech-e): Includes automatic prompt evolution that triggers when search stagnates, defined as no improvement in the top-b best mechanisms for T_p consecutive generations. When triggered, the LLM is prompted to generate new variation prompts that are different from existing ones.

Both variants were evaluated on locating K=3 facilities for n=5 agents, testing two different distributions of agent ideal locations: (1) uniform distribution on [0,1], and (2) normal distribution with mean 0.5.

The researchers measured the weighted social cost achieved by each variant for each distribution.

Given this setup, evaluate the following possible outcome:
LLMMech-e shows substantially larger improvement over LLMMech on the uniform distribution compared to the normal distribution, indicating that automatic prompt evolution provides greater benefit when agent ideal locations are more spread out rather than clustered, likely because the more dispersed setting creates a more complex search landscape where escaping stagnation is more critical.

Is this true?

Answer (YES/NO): NO